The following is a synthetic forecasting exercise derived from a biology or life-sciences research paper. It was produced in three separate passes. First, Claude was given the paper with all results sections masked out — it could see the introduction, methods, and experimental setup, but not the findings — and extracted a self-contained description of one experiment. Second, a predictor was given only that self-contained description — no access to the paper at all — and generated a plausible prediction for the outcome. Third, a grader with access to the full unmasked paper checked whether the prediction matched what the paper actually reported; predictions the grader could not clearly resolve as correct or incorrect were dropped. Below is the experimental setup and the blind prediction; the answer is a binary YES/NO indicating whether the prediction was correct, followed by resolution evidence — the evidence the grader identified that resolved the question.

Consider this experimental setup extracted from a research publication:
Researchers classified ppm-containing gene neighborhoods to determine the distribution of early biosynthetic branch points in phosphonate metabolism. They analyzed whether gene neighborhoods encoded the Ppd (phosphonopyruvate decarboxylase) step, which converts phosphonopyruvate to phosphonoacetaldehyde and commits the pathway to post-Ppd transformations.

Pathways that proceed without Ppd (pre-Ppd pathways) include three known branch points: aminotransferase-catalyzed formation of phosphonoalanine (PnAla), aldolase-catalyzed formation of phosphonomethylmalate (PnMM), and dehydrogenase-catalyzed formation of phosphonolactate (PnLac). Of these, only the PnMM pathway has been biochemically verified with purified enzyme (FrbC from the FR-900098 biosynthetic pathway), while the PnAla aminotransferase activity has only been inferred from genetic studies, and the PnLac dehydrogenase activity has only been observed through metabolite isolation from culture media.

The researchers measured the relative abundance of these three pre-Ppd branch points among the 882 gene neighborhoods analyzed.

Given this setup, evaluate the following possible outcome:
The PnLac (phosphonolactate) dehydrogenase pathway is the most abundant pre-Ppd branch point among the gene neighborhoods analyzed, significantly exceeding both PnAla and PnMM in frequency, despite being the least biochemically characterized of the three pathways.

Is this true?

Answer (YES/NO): NO